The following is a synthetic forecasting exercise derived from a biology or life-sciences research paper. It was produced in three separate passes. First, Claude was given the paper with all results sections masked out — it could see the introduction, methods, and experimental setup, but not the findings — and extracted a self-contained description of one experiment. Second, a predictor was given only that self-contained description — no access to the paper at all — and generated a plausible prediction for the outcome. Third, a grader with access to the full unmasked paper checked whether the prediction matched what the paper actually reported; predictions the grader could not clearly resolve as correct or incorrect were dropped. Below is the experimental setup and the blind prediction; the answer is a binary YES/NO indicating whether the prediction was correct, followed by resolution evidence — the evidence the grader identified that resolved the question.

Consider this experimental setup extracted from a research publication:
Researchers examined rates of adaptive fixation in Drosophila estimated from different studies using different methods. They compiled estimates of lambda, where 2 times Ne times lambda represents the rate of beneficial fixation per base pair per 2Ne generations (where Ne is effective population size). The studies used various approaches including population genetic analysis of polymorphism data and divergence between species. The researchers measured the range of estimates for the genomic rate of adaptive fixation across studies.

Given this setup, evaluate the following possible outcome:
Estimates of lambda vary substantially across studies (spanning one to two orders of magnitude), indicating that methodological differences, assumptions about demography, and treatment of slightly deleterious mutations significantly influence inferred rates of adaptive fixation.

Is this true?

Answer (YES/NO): YES